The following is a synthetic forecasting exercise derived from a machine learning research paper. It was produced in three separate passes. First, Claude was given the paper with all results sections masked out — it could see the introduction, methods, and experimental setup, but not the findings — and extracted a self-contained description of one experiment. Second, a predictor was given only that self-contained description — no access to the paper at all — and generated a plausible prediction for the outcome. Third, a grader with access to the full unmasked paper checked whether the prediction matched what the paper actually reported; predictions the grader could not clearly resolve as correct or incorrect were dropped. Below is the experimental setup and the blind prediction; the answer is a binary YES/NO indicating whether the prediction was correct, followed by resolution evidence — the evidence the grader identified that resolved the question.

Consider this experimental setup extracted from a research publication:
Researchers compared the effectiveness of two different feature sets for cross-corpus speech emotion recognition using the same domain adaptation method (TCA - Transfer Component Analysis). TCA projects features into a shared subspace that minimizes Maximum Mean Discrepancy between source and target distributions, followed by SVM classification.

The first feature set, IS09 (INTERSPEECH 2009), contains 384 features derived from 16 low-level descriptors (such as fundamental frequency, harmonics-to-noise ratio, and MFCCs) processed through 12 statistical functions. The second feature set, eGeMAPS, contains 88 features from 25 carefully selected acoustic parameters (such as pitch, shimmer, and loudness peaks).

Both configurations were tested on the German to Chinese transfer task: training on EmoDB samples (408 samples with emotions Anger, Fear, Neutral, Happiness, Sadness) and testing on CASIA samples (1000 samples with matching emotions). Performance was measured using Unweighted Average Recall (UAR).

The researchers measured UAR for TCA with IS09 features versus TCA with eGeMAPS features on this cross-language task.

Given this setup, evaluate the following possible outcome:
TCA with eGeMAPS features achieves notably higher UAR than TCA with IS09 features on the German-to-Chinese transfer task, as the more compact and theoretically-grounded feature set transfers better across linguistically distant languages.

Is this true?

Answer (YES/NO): YES